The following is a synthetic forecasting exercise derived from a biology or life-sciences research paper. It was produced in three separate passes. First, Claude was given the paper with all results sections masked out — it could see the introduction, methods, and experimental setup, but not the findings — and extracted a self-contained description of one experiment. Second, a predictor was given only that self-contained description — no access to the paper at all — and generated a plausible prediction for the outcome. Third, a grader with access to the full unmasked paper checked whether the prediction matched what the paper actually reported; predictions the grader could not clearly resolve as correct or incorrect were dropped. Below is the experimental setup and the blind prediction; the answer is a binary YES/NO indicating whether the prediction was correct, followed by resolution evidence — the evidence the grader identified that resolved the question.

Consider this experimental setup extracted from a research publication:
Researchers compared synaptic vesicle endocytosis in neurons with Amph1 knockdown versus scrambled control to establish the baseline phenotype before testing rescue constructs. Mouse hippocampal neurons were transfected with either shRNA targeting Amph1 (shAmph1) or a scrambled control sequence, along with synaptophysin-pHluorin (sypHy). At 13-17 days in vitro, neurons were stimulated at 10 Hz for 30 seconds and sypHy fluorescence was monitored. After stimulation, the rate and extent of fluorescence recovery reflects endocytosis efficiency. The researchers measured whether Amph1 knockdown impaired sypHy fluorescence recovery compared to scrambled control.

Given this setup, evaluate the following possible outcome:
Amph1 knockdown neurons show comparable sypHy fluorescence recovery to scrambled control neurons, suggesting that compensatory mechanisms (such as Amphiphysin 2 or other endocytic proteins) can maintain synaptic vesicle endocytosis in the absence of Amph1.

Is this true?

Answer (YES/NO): NO